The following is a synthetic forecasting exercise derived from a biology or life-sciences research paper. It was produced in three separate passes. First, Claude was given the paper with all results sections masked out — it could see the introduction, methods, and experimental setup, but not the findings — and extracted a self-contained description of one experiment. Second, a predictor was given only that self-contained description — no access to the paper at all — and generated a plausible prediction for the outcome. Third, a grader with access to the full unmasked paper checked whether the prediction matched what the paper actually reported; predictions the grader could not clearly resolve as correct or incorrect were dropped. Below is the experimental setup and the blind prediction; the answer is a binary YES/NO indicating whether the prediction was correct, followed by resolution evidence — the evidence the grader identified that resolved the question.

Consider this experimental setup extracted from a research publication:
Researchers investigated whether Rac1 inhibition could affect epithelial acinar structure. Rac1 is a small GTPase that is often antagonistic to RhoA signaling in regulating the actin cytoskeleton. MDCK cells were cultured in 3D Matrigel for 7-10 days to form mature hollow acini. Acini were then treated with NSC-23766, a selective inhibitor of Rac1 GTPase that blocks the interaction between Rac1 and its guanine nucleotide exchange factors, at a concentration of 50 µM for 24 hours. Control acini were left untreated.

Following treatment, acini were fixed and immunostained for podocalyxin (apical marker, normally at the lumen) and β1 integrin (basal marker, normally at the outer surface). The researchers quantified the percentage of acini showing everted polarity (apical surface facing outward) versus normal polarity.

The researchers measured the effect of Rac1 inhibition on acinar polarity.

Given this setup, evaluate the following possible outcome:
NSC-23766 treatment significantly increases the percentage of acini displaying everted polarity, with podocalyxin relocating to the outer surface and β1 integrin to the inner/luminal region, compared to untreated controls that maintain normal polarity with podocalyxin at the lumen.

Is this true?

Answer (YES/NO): YES